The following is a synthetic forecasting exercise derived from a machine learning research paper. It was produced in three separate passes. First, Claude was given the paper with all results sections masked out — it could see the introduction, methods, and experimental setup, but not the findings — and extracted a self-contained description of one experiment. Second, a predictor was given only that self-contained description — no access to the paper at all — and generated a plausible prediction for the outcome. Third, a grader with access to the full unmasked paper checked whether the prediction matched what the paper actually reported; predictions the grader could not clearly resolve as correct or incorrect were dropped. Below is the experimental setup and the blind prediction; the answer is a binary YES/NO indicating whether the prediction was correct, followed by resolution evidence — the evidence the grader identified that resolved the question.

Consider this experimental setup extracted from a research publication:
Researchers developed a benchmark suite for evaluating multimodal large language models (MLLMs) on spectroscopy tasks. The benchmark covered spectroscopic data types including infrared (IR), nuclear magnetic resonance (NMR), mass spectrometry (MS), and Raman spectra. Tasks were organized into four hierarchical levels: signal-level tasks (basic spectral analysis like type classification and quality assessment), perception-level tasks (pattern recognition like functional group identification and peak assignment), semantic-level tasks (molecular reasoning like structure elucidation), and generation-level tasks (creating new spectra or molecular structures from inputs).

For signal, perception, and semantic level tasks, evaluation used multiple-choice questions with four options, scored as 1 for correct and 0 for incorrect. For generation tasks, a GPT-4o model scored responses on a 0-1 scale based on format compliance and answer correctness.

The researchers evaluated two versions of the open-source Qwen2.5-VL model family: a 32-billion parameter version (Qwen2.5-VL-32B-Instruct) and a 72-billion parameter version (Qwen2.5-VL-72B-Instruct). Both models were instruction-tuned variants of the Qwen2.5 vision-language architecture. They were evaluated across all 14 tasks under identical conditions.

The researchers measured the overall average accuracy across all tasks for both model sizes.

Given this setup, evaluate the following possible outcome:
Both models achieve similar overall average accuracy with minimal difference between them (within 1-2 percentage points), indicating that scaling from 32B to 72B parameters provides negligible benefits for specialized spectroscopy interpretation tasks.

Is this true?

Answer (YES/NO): NO